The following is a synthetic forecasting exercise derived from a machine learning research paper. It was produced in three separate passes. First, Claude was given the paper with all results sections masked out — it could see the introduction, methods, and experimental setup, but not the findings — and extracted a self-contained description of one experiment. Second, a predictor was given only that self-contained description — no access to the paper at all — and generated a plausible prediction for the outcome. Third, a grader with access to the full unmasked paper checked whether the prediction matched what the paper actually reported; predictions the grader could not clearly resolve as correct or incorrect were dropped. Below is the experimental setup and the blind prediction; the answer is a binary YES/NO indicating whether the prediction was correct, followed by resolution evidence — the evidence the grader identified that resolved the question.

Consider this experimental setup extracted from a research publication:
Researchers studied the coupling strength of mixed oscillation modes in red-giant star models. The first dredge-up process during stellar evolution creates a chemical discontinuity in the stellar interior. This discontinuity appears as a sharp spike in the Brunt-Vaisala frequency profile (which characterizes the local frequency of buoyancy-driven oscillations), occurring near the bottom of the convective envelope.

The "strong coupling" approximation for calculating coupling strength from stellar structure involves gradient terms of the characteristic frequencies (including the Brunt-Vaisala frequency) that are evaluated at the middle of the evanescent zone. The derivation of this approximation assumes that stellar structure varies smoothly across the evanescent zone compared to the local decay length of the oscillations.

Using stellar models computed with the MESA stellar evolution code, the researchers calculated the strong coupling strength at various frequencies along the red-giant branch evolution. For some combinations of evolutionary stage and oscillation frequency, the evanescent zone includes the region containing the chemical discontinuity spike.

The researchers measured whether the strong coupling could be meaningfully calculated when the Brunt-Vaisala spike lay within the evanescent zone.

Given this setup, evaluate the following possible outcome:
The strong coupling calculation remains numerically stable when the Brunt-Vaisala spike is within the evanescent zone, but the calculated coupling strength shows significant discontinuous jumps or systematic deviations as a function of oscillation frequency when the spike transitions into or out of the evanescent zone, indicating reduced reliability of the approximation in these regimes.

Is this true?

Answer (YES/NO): NO